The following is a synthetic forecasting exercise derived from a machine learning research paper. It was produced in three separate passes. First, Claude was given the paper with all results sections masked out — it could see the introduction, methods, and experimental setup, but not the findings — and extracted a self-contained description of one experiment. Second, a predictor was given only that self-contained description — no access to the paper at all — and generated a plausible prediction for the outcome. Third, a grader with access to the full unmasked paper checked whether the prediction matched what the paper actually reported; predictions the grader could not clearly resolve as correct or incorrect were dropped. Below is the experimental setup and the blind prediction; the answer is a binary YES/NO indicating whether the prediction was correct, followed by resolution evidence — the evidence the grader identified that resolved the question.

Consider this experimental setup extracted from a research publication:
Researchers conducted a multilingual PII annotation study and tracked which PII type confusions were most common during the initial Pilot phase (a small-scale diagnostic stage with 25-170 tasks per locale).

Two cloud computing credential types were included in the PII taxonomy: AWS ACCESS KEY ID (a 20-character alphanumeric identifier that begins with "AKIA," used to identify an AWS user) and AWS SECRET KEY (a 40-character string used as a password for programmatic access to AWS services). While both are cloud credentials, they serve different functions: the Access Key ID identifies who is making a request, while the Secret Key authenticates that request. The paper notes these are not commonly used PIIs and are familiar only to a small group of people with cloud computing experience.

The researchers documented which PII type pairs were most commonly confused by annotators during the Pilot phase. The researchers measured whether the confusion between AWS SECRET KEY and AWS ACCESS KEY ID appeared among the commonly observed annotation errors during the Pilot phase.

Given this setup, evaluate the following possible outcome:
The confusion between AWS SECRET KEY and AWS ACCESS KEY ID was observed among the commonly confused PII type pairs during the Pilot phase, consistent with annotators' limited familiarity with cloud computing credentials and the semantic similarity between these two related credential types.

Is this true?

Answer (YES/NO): YES